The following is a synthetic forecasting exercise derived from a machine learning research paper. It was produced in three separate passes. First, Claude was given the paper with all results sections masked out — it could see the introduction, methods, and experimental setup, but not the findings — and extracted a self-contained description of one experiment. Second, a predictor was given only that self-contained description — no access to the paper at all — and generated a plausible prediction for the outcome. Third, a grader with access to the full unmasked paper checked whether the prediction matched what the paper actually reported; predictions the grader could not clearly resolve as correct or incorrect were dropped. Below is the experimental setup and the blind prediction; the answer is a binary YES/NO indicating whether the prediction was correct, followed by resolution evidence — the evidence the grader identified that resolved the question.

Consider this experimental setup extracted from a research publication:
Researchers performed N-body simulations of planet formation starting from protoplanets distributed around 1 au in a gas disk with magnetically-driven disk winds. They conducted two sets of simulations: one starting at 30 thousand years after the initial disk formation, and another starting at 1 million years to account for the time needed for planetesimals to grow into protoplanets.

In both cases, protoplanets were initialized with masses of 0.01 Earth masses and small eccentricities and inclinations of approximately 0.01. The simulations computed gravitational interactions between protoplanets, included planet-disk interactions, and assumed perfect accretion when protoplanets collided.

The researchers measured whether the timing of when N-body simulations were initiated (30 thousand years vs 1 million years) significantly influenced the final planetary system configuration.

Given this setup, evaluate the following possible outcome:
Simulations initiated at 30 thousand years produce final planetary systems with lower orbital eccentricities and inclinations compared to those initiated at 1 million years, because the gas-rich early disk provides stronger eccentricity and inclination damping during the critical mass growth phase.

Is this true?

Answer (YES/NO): NO